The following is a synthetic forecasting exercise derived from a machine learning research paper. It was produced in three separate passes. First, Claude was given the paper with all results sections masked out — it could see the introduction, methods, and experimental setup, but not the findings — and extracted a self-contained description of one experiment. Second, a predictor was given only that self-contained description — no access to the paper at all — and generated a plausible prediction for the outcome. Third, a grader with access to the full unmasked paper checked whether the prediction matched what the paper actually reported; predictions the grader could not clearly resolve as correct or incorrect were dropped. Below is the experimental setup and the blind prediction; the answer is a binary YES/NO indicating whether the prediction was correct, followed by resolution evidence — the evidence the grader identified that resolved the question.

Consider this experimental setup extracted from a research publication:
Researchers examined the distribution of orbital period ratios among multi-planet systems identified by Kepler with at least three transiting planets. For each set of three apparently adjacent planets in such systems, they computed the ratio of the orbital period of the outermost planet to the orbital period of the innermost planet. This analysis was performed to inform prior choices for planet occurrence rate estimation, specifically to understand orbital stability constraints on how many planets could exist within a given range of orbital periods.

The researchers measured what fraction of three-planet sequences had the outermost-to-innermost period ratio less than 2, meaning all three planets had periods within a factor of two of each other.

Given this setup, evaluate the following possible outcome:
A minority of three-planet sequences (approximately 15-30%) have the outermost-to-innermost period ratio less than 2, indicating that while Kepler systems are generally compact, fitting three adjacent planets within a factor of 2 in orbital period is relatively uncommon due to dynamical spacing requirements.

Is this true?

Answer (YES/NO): NO